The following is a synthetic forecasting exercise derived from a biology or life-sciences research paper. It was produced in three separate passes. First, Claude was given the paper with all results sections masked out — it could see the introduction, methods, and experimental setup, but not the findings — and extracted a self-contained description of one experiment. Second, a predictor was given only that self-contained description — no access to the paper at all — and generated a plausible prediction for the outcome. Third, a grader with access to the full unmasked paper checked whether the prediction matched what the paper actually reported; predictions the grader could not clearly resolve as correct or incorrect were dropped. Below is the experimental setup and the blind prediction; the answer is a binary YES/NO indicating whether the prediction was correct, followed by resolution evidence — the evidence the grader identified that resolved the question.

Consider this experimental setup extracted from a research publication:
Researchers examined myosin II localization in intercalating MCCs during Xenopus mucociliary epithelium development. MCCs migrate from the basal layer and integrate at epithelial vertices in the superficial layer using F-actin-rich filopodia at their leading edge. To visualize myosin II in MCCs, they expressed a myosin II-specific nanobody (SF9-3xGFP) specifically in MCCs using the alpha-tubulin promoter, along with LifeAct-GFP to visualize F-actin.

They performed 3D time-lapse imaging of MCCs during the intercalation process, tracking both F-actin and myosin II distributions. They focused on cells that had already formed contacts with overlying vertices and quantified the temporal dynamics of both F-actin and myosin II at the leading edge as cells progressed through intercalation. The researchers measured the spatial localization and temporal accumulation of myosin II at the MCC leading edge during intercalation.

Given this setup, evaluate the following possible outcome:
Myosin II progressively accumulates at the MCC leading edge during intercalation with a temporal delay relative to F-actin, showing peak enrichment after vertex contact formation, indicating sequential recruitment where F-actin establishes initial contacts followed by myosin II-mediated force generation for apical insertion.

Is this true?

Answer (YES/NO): NO